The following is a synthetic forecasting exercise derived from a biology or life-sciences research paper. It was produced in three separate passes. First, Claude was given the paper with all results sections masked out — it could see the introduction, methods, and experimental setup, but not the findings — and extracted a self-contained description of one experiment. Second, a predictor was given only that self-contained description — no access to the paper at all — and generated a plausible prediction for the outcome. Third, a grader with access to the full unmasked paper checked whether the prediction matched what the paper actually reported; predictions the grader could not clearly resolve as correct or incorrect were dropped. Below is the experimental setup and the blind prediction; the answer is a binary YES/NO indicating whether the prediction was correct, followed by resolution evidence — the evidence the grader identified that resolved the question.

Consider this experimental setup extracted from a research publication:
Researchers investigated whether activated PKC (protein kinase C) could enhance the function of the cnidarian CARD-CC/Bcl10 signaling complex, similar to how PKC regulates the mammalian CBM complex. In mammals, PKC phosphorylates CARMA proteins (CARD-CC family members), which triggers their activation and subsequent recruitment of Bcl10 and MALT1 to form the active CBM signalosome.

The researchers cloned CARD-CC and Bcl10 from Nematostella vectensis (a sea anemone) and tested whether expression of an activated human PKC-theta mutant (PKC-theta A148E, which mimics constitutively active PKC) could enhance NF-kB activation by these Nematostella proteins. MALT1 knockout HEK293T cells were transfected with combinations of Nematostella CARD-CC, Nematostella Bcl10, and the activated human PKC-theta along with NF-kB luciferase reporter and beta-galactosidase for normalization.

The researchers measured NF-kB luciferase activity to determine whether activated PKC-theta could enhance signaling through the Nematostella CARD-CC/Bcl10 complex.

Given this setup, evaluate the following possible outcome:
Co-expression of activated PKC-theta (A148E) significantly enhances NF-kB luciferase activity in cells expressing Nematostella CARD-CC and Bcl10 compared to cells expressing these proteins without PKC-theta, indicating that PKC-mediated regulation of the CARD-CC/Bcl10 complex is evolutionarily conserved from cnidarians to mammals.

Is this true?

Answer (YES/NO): YES